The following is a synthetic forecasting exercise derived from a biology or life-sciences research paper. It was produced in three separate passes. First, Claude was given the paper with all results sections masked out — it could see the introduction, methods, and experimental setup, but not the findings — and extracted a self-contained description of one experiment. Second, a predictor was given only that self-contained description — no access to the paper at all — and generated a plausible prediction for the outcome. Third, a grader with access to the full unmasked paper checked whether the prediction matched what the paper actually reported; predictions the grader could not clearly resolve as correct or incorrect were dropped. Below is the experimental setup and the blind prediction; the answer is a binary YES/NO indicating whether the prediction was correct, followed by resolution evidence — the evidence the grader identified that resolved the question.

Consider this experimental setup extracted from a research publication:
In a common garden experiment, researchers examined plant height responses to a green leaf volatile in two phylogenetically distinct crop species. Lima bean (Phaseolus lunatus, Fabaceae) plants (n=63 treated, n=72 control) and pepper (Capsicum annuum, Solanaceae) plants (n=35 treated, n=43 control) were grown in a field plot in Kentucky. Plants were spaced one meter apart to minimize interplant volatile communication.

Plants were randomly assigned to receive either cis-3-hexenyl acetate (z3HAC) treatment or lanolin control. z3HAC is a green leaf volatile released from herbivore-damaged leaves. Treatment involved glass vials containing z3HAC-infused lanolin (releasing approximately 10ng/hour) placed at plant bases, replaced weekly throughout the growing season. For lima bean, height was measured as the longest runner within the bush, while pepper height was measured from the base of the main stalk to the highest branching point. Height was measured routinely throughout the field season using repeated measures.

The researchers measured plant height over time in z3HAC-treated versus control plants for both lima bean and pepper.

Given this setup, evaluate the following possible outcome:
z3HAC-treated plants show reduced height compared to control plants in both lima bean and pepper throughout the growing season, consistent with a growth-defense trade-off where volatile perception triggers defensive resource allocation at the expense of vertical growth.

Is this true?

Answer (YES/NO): NO